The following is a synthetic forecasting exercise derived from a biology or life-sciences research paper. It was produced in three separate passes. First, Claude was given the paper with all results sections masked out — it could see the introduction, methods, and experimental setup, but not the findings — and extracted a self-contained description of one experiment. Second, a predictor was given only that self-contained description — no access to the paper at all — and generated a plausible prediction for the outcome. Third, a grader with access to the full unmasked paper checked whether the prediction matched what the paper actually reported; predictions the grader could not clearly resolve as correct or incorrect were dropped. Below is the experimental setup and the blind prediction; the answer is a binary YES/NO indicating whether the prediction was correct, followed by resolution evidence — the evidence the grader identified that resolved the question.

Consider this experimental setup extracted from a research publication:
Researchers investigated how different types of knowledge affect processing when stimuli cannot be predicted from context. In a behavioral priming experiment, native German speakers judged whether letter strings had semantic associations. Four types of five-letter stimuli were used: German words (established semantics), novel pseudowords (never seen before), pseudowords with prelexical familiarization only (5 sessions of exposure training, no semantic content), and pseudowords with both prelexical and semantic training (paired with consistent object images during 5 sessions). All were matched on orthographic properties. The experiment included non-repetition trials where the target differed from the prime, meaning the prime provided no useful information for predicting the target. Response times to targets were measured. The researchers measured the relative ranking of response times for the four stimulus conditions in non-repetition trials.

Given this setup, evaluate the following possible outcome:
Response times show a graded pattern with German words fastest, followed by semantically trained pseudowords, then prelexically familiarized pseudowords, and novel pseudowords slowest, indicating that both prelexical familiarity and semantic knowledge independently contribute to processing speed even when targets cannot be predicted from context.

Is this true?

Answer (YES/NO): NO